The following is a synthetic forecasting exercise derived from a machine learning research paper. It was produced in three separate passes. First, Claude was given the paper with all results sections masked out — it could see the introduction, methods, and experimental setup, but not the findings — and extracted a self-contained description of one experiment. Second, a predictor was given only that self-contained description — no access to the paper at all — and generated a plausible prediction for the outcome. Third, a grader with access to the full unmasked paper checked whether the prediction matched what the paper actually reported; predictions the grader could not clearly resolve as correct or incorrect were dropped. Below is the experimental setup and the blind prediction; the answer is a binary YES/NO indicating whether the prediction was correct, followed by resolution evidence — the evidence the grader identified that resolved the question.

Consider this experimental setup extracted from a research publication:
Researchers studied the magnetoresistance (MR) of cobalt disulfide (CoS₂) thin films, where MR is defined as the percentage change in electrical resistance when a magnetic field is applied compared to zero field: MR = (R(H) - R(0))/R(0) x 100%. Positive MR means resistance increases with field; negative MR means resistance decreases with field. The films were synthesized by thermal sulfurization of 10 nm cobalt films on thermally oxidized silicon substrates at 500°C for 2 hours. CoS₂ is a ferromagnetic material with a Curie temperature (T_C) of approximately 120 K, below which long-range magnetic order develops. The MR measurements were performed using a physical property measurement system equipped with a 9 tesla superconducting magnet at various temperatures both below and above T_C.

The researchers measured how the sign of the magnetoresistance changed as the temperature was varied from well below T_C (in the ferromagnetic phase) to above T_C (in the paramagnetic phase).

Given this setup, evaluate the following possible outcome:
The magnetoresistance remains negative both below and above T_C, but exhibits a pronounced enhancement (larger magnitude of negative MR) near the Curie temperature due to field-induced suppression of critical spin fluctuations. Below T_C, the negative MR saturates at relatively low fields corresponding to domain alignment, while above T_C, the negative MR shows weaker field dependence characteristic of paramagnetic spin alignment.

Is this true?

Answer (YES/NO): NO